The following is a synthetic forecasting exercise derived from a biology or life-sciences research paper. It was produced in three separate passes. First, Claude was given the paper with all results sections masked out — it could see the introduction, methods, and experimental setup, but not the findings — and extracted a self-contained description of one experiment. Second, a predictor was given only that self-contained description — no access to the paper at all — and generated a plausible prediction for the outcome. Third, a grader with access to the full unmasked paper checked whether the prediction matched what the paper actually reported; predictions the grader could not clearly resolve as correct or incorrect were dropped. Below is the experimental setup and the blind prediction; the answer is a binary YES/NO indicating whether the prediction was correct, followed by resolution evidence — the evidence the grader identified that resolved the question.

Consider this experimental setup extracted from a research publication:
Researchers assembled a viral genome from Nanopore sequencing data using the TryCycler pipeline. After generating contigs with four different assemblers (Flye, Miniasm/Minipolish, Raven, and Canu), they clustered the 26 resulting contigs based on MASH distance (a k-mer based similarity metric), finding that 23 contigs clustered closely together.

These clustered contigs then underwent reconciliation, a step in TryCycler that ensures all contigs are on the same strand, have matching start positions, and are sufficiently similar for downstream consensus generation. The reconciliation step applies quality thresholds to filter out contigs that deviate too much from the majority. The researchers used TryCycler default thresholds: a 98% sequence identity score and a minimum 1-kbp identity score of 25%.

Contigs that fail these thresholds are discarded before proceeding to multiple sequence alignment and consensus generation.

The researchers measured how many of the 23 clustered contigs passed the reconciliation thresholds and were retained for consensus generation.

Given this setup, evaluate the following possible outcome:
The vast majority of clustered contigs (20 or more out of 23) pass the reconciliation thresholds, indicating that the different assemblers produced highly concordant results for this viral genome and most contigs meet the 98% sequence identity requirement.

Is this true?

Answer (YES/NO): NO